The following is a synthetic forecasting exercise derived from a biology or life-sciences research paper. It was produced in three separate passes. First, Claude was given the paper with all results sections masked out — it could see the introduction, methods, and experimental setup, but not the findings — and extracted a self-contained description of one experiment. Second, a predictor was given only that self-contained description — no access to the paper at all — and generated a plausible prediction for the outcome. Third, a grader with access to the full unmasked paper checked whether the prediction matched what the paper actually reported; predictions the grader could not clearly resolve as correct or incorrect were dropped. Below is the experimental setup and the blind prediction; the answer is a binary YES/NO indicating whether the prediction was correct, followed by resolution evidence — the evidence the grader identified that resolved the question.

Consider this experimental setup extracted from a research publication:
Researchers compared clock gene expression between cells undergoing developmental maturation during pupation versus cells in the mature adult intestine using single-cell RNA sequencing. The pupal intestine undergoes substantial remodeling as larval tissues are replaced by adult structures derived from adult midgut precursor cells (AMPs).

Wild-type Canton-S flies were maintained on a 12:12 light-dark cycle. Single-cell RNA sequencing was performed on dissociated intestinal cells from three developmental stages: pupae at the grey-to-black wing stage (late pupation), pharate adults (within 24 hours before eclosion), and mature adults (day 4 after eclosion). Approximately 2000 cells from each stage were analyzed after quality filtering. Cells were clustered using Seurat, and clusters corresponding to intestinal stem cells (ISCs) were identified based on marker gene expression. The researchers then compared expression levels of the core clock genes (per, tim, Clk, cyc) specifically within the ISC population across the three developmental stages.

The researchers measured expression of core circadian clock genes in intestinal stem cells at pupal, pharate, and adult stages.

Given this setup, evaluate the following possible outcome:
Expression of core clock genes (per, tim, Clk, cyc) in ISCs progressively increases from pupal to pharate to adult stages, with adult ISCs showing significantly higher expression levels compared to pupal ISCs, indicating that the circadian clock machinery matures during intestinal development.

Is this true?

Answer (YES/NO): NO